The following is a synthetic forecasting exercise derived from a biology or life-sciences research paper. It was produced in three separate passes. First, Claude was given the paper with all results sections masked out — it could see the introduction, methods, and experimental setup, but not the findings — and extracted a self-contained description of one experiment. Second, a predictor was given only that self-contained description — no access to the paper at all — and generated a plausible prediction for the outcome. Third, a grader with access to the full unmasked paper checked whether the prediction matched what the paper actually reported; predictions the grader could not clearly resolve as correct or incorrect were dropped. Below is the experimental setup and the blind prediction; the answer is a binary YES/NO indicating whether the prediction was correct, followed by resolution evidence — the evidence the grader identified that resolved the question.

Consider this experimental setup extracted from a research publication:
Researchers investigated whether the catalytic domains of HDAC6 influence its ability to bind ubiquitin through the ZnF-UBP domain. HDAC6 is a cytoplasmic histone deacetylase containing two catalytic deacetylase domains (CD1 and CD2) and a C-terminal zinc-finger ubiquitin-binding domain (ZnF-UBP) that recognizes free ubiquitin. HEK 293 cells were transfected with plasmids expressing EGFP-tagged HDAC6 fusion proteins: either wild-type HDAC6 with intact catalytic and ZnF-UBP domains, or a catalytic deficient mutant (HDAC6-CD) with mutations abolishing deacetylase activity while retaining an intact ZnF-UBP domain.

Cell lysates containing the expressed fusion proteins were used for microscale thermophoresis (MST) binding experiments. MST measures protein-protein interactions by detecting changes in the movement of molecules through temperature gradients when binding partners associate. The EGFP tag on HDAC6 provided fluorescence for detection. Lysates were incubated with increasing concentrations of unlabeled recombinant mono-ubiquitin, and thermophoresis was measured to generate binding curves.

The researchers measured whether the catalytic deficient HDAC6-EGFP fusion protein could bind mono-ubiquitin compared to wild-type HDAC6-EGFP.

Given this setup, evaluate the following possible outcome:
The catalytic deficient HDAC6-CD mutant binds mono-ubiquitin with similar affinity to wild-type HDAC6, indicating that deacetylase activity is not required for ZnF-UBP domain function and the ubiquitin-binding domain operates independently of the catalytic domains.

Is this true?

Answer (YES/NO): NO